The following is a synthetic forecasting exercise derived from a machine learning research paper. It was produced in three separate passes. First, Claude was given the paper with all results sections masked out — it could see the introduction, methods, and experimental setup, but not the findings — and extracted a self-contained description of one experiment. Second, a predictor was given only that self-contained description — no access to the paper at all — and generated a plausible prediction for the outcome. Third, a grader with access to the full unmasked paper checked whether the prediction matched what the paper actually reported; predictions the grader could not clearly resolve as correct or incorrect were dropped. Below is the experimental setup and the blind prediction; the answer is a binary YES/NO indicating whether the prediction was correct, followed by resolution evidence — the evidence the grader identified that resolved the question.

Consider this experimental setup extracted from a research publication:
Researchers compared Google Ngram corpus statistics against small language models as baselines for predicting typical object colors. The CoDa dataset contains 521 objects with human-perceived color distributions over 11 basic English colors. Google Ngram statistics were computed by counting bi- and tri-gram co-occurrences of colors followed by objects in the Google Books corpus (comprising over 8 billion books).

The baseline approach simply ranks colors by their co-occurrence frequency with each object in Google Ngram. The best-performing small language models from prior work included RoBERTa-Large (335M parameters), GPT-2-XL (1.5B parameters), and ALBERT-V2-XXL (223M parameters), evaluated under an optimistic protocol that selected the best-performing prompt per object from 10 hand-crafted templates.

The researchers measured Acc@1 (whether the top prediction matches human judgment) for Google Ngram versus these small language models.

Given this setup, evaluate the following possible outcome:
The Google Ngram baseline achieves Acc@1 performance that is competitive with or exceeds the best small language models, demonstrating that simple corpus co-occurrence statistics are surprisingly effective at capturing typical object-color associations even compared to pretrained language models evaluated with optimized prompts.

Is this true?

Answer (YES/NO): YES